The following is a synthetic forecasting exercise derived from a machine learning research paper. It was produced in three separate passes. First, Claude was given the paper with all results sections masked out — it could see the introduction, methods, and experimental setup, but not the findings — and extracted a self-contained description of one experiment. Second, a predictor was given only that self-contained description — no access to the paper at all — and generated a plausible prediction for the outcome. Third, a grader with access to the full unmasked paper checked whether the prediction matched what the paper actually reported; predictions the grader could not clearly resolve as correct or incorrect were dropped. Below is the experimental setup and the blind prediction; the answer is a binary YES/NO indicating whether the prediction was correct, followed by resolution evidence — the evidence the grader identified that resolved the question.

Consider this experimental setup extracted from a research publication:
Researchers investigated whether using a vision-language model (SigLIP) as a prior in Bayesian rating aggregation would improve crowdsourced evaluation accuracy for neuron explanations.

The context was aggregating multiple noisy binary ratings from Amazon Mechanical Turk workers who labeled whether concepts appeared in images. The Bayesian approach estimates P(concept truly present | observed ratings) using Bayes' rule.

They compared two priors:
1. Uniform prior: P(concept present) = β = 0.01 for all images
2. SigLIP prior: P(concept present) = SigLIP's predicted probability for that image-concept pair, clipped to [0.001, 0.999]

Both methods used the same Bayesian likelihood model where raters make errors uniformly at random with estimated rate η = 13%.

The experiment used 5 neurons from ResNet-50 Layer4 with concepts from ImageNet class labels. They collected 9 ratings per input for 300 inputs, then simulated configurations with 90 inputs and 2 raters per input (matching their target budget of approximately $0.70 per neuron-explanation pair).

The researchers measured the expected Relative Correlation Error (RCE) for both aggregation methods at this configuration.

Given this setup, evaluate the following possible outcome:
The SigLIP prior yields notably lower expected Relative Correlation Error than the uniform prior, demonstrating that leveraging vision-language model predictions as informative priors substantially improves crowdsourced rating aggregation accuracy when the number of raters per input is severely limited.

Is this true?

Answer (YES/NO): YES